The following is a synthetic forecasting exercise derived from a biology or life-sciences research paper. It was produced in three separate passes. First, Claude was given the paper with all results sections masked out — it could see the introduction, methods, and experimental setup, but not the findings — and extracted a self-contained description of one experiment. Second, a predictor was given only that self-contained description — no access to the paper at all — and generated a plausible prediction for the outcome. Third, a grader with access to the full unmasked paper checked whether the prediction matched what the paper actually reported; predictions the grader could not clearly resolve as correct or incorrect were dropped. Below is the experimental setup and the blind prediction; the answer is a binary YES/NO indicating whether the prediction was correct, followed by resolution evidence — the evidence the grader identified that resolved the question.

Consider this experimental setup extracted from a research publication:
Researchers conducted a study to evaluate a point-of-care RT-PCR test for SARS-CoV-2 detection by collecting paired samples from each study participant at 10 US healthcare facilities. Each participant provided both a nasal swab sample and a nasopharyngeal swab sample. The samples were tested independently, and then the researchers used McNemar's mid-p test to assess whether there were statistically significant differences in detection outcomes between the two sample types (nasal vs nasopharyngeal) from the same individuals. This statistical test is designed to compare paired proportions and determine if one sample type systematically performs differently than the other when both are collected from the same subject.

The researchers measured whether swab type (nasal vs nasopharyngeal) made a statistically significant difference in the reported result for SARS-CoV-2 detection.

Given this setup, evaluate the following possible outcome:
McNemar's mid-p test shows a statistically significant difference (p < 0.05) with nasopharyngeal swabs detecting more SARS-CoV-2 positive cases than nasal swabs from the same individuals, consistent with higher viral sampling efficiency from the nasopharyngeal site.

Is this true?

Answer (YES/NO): NO